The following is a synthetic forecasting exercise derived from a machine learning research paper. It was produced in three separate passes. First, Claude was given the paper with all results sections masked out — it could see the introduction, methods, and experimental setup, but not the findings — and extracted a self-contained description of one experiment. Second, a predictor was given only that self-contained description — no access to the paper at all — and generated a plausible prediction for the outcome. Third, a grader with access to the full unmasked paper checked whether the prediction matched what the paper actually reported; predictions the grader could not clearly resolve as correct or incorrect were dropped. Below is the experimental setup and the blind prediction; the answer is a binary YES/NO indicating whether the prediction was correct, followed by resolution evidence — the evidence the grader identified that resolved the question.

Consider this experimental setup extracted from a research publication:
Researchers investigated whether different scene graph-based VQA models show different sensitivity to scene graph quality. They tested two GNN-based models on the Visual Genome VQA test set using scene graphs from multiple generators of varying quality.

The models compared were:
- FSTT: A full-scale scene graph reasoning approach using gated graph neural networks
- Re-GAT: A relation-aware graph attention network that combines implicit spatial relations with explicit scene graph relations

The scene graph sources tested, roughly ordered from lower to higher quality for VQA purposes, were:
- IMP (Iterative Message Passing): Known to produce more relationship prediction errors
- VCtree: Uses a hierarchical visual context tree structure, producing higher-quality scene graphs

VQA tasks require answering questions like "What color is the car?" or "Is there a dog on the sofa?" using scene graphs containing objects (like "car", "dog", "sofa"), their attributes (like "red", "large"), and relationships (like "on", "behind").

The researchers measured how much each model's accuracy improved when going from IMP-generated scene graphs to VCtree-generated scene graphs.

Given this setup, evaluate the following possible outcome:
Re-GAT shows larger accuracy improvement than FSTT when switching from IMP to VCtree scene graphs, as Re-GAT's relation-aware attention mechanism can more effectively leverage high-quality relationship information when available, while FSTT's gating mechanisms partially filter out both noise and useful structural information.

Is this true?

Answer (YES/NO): YES